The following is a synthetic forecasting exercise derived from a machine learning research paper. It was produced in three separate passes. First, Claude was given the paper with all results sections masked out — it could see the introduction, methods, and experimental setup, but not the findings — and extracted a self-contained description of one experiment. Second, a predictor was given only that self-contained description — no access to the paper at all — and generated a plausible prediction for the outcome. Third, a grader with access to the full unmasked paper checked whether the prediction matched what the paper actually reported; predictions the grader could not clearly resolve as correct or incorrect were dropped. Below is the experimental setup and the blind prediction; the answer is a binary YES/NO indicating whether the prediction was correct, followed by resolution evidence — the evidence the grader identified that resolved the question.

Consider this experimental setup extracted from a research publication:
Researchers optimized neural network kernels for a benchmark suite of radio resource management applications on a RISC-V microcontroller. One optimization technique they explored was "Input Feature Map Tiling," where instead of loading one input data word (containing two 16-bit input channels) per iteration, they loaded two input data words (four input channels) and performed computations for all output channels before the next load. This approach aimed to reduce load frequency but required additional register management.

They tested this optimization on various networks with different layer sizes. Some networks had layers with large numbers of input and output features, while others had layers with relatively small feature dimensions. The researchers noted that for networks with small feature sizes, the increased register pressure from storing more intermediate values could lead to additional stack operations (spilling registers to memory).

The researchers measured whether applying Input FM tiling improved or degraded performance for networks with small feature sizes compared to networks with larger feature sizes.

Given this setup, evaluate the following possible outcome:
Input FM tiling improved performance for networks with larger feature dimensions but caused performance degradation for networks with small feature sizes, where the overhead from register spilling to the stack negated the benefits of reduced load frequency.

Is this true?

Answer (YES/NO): YES